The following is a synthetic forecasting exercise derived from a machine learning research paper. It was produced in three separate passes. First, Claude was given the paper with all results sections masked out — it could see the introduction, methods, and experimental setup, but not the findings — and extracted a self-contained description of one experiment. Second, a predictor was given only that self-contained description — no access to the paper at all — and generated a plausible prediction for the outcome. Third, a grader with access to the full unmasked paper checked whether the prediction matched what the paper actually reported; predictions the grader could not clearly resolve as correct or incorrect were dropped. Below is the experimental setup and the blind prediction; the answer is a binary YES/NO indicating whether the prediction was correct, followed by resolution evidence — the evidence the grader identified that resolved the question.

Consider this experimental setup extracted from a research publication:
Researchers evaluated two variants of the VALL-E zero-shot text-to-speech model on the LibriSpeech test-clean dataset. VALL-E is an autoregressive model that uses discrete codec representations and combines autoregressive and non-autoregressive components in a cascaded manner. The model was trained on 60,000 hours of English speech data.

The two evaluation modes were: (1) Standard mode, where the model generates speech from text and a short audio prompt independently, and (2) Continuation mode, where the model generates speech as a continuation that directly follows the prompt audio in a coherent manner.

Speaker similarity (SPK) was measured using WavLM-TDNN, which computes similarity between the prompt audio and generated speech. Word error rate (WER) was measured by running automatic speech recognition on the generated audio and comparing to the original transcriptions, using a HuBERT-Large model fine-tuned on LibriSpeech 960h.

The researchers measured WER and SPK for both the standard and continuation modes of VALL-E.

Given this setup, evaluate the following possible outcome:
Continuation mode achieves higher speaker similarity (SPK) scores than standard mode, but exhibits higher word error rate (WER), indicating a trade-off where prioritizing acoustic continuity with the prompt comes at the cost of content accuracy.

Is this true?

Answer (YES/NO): NO